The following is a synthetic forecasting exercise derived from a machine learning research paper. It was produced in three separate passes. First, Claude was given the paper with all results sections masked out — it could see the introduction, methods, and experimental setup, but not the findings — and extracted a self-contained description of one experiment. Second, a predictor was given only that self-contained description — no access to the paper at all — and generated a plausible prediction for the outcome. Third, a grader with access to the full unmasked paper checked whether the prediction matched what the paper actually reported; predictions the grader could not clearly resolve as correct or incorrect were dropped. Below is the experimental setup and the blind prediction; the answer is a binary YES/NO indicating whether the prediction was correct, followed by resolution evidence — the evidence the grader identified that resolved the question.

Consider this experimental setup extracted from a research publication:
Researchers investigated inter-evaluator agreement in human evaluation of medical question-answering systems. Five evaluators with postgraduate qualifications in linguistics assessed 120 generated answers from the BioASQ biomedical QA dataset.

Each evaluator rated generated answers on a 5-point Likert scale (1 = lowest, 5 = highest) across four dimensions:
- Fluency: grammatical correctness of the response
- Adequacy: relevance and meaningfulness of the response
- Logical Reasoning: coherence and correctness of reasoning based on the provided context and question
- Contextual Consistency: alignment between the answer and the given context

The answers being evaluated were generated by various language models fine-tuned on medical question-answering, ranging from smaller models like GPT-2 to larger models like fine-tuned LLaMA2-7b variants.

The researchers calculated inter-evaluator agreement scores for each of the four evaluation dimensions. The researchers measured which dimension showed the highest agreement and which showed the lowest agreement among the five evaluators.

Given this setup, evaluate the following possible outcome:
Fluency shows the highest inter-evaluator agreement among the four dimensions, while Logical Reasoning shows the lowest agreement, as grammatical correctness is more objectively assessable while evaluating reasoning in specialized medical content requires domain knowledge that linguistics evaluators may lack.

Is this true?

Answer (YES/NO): YES